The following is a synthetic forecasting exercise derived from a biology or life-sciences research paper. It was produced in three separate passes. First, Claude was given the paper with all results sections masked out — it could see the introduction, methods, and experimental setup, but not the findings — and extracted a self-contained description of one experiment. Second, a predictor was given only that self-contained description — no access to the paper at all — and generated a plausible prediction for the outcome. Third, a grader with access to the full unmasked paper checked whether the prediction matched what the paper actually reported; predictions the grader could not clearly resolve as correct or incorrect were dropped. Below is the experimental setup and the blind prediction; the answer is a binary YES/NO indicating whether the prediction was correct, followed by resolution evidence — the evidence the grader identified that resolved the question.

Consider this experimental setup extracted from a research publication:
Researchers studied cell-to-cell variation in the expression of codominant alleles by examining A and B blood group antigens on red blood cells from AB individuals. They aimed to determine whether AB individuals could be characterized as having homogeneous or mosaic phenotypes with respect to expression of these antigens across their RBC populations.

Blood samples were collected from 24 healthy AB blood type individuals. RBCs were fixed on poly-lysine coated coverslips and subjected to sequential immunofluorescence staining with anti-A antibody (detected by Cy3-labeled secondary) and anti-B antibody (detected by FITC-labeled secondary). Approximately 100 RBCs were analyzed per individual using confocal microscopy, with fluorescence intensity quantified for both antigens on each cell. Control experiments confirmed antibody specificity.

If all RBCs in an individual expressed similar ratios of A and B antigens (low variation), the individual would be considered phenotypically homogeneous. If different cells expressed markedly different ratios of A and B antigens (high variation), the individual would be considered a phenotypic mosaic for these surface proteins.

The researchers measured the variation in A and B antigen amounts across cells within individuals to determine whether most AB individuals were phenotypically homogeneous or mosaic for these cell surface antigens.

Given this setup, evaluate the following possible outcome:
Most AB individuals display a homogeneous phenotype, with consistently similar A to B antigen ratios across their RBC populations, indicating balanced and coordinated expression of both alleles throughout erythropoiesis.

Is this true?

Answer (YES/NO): NO